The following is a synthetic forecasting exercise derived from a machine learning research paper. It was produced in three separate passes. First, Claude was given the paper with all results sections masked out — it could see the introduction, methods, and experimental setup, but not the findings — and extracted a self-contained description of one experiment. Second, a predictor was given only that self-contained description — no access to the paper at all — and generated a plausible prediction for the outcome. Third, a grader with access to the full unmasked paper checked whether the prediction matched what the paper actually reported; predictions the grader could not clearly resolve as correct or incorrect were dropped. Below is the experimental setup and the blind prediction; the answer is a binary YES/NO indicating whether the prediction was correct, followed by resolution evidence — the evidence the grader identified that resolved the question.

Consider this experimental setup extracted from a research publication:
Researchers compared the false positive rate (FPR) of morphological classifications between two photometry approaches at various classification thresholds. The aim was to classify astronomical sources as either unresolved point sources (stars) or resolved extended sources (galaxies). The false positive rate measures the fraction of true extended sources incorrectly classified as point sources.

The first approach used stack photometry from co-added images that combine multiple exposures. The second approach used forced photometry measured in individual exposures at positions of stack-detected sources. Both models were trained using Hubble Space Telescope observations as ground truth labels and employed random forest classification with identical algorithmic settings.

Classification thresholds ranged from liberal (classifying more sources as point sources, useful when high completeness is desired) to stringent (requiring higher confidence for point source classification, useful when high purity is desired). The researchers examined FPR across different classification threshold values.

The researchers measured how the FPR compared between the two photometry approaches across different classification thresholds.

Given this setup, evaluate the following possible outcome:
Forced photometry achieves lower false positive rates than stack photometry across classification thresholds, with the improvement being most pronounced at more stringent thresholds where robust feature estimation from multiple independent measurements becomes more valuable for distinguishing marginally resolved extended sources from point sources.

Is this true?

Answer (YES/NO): NO